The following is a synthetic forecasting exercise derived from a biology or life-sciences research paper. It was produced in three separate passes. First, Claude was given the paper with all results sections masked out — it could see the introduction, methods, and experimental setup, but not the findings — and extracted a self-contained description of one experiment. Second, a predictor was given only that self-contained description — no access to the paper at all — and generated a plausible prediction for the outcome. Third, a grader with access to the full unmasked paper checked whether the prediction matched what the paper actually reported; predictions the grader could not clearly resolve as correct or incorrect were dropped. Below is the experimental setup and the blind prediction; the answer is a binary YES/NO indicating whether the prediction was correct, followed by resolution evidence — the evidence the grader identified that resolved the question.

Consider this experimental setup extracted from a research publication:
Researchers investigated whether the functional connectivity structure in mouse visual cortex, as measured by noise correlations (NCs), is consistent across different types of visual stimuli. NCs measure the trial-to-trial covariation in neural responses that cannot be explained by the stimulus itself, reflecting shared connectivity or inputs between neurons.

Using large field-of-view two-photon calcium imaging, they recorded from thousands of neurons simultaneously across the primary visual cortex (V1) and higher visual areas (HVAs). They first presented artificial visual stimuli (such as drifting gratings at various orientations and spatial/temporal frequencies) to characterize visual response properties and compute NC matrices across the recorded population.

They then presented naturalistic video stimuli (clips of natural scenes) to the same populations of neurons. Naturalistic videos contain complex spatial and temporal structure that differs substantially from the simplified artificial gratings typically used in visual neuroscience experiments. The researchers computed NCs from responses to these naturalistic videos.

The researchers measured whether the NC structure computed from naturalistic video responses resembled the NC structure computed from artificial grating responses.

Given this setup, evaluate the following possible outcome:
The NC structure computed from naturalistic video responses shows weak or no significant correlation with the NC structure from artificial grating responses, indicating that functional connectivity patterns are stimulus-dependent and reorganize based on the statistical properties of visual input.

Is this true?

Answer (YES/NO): NO